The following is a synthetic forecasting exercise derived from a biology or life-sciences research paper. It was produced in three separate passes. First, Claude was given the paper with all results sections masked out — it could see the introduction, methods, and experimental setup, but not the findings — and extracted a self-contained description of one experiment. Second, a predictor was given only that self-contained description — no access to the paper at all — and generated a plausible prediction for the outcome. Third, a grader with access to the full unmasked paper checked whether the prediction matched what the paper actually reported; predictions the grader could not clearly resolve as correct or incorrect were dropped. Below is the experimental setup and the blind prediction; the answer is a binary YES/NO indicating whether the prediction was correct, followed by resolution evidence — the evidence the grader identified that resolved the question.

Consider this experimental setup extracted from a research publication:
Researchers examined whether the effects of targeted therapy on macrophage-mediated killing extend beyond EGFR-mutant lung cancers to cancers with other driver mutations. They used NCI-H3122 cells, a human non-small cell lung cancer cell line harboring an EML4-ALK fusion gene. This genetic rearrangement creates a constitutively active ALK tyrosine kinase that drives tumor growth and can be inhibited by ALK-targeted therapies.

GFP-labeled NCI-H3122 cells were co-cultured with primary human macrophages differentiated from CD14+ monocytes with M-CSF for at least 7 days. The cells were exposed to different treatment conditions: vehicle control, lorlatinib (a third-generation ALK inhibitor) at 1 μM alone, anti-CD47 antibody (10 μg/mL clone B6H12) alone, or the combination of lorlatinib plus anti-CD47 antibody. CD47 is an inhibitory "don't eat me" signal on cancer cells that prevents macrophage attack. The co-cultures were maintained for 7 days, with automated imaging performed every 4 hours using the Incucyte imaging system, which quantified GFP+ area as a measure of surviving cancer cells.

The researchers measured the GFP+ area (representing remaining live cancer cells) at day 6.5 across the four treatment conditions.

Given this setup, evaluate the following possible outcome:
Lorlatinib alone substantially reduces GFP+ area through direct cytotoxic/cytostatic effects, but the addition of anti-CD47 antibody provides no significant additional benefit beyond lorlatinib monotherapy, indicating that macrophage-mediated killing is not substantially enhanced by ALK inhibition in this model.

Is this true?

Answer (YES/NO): NO